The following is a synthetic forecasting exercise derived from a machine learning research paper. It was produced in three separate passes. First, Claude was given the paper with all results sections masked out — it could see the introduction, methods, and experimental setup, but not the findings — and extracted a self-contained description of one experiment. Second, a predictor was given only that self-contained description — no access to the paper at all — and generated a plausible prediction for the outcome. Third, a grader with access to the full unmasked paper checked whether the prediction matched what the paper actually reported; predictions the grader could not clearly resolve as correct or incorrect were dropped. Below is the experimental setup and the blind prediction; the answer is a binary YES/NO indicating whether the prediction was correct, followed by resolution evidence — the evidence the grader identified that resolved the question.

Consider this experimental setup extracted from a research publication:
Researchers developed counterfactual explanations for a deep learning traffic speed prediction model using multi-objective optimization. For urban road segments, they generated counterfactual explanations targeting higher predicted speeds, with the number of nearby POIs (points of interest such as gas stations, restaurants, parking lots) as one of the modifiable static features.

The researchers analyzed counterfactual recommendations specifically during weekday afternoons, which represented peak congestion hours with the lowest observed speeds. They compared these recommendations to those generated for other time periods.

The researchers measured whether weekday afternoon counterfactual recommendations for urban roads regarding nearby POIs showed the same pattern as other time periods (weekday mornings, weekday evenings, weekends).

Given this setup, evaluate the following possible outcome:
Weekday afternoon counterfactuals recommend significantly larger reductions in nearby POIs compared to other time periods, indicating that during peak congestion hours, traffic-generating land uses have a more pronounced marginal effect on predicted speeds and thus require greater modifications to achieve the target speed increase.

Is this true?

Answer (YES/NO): NO